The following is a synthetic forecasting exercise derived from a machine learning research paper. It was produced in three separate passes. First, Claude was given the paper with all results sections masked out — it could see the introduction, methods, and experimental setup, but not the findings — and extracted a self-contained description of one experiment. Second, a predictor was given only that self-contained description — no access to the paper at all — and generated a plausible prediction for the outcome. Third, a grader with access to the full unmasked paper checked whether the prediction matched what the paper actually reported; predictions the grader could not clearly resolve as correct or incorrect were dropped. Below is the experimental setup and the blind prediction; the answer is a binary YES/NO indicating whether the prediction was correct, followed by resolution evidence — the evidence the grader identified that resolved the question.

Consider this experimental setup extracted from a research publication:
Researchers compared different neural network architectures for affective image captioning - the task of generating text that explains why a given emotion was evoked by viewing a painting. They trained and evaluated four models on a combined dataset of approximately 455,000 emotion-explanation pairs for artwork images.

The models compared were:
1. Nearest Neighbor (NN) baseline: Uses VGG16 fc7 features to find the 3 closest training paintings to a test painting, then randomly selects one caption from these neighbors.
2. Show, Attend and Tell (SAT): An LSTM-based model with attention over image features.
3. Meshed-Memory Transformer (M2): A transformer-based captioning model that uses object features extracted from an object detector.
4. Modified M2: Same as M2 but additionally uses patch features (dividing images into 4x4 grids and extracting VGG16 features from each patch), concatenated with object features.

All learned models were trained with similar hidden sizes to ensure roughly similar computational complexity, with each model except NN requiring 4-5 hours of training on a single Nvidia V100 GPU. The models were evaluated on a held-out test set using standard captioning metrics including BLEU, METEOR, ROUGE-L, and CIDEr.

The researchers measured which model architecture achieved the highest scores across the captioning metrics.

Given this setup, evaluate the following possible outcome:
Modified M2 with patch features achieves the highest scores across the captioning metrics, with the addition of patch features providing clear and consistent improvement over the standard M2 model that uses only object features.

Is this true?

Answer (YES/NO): NO